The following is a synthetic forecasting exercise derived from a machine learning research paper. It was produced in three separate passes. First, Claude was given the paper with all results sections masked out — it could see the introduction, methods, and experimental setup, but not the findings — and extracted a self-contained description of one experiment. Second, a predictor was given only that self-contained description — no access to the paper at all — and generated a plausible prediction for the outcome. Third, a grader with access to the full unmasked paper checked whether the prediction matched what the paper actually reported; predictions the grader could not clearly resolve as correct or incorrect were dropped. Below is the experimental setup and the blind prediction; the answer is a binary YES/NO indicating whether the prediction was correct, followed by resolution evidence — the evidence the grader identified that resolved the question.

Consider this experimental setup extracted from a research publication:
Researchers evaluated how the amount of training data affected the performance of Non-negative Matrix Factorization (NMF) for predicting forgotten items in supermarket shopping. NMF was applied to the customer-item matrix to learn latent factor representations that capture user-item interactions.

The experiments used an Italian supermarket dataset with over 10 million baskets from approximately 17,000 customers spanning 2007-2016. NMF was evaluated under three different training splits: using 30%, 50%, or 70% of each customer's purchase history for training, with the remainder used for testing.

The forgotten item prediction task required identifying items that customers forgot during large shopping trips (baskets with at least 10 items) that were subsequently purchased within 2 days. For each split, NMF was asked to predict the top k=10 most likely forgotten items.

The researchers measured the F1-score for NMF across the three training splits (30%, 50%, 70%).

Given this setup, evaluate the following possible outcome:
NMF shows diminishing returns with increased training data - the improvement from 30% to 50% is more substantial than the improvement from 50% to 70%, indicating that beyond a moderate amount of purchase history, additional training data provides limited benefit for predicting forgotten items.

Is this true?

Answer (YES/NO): NO